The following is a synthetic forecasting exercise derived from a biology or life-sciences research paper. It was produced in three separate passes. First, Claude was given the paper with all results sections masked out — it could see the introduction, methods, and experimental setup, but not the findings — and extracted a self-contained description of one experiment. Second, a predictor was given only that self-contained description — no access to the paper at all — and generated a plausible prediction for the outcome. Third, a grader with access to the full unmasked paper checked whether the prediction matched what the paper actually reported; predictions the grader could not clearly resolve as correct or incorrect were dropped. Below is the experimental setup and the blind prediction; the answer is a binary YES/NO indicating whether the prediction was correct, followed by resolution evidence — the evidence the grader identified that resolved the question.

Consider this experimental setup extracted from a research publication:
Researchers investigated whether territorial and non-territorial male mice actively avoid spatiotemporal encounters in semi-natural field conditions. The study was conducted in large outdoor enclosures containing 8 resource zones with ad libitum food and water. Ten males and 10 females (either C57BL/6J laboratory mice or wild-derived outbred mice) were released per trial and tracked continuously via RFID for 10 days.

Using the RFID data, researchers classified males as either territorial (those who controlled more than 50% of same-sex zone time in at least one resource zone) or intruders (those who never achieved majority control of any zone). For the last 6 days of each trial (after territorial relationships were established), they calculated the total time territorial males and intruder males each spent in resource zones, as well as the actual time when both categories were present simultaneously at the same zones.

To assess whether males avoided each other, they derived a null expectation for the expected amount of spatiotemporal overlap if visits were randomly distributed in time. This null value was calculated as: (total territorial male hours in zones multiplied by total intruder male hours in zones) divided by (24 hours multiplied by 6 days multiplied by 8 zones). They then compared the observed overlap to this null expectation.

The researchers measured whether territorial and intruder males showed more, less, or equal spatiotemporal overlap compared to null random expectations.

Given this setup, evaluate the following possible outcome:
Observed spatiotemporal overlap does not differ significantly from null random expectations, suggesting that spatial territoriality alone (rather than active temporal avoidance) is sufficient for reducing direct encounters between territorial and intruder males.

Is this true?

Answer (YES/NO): NO